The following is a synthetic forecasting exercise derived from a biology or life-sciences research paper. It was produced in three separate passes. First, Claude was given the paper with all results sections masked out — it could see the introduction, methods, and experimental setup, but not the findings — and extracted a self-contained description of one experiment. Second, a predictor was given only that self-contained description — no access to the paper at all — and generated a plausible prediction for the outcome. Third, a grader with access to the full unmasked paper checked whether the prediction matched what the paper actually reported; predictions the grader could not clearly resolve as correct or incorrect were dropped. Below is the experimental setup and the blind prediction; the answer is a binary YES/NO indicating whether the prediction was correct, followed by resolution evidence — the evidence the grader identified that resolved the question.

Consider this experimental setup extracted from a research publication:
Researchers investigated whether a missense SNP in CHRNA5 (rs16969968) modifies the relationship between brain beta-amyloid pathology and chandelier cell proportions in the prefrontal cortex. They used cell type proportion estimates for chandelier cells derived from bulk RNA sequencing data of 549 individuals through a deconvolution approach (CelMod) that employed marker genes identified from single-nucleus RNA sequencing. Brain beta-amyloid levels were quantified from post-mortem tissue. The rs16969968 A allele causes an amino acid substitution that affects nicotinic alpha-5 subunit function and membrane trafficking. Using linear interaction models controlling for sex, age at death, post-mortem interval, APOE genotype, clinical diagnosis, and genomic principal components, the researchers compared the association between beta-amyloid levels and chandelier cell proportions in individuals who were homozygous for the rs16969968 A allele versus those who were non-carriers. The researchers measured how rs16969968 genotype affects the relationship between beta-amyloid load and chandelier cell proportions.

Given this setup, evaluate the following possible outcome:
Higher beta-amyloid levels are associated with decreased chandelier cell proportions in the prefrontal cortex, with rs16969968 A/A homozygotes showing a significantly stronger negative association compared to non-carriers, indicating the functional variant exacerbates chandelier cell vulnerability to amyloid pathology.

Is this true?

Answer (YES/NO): YES